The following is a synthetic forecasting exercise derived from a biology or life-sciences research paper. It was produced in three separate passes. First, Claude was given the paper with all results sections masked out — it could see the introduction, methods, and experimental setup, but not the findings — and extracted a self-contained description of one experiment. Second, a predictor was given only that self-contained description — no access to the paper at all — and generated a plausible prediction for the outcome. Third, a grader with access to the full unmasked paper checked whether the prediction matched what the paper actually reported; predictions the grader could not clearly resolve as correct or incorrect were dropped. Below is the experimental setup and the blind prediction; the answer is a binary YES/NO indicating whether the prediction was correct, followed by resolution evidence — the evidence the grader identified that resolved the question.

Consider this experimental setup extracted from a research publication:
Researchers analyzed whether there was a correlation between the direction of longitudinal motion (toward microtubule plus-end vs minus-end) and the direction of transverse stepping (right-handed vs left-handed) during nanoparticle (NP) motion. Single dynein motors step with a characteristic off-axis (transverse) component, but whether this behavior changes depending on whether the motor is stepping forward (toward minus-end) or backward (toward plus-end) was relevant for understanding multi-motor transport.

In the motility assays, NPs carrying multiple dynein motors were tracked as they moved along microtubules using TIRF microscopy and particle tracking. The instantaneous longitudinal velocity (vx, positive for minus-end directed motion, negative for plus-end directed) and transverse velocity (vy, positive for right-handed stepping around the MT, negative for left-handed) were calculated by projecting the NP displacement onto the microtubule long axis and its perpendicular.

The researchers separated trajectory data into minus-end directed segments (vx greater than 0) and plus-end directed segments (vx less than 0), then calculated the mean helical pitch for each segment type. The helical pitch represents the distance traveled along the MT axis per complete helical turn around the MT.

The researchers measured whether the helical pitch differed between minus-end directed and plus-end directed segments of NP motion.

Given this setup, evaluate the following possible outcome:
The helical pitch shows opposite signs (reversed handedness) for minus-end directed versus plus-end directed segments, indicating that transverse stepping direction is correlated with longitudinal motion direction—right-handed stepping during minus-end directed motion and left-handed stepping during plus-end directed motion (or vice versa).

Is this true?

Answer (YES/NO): YES